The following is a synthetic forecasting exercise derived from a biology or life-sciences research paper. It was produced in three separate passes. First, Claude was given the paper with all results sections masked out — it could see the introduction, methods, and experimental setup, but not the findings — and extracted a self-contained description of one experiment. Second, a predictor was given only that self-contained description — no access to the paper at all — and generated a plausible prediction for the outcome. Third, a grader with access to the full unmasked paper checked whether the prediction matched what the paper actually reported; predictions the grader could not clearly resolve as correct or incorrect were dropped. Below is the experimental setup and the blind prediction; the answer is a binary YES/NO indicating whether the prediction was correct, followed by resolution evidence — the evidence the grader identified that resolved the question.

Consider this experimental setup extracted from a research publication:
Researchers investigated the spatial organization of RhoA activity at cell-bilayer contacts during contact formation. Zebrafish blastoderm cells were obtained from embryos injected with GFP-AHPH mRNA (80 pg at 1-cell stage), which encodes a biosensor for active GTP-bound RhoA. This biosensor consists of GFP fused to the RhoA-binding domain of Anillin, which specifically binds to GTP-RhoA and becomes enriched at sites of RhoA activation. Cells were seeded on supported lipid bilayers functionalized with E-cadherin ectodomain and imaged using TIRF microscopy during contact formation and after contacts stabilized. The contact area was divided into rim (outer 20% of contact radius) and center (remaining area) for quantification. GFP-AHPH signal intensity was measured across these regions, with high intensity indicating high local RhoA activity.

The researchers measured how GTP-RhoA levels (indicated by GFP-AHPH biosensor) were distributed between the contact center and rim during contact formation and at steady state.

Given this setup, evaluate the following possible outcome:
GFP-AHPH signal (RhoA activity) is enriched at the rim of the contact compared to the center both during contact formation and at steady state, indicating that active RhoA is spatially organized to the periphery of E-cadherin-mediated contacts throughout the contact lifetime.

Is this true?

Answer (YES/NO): NO